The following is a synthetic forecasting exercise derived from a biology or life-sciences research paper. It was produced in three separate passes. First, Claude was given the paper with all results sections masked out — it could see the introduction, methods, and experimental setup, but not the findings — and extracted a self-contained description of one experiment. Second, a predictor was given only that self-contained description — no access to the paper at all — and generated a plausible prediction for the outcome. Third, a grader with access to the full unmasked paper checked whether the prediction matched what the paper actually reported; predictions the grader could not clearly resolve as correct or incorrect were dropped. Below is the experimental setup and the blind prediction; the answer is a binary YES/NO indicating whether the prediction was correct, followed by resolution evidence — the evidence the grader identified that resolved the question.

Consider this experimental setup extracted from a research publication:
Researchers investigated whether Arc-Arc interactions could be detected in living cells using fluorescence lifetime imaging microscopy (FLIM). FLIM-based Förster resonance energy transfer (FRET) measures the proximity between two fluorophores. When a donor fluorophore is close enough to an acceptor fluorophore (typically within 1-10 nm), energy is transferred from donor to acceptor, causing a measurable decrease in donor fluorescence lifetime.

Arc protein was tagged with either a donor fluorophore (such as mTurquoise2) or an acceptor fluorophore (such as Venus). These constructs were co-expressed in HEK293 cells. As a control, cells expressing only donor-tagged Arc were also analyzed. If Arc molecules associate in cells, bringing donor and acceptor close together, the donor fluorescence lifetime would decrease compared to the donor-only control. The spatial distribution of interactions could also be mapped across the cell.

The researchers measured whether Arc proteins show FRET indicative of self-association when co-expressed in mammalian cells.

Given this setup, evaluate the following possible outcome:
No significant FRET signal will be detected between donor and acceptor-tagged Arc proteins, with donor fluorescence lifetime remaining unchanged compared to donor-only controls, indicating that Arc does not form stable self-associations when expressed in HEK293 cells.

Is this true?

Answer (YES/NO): NO